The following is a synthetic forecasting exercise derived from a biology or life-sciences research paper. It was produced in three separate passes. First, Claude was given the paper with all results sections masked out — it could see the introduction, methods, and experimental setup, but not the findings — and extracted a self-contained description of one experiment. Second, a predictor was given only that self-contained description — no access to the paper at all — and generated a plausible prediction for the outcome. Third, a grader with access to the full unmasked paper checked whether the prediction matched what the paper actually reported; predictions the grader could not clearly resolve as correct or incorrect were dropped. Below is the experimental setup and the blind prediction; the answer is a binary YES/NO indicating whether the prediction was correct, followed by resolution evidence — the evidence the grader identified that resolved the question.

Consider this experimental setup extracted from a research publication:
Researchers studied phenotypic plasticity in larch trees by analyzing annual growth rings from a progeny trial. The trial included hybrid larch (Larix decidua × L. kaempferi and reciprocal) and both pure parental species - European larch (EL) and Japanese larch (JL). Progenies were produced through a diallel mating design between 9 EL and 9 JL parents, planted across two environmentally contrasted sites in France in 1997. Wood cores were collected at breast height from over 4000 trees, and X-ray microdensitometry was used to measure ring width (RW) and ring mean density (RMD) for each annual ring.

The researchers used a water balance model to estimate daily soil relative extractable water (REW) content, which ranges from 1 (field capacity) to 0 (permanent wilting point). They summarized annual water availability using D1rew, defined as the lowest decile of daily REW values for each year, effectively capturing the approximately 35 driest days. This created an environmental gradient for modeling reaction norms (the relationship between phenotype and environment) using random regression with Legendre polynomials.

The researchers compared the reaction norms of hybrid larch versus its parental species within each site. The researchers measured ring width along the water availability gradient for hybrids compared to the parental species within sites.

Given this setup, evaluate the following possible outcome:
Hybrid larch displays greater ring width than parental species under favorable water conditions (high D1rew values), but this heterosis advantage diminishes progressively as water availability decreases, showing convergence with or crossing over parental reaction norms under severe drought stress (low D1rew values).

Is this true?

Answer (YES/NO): YES